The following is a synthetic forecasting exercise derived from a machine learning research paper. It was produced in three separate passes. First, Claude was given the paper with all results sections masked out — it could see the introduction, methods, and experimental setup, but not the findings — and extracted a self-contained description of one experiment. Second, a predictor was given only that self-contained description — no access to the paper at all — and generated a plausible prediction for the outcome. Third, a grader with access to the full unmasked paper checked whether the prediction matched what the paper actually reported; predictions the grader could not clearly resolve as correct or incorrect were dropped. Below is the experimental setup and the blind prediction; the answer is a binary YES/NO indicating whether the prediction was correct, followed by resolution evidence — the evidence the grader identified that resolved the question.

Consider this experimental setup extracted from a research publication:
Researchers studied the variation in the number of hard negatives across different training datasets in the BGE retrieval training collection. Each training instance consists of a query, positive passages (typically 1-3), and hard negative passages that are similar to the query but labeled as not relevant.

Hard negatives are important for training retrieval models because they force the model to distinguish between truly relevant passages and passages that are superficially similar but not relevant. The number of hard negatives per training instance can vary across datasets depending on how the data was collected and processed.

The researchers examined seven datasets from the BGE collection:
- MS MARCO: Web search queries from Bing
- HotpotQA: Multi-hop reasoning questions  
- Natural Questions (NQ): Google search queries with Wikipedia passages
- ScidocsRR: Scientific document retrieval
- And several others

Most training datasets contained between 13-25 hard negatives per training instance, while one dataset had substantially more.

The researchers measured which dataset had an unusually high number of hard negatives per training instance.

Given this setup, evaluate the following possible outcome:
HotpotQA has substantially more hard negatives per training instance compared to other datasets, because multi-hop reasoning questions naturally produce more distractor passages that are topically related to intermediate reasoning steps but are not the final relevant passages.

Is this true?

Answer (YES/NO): NO